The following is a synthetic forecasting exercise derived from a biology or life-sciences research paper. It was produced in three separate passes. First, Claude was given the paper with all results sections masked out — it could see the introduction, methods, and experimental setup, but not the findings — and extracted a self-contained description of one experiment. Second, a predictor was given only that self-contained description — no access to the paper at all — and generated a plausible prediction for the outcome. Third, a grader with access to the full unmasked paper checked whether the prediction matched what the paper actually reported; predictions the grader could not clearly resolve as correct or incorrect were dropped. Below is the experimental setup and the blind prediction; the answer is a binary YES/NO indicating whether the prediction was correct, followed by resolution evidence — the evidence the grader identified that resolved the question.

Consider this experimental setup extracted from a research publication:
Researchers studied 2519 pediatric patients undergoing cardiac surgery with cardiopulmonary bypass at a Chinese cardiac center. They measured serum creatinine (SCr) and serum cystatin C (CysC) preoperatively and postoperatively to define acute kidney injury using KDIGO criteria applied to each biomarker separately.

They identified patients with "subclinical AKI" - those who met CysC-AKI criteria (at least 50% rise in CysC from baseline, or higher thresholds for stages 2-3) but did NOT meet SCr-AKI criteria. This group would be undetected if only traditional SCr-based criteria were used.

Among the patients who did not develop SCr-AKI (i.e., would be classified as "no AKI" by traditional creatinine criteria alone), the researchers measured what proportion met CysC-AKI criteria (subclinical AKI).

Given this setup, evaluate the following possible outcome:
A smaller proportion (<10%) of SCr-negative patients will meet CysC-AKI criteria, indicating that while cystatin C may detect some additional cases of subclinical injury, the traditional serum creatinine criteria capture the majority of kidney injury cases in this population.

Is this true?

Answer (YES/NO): NO